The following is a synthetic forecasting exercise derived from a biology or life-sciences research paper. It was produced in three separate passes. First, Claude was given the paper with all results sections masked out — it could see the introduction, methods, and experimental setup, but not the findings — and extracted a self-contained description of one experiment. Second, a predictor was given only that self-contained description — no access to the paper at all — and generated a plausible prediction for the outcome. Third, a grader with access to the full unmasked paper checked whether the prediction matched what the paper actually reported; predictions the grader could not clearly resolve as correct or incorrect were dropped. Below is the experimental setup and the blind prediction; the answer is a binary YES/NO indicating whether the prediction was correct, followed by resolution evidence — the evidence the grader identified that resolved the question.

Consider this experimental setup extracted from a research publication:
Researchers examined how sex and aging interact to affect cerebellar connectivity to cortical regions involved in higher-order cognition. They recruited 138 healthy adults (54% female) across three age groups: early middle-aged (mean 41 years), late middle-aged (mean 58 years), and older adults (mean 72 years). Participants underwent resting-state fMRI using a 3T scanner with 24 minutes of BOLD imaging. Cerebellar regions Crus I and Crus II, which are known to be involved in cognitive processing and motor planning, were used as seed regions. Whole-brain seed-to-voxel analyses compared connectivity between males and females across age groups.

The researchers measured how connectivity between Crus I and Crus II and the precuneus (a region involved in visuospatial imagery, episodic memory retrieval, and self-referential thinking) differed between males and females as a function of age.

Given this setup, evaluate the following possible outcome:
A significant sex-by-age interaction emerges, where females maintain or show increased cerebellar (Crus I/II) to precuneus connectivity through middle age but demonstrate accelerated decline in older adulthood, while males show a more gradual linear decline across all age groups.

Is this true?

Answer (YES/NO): NO